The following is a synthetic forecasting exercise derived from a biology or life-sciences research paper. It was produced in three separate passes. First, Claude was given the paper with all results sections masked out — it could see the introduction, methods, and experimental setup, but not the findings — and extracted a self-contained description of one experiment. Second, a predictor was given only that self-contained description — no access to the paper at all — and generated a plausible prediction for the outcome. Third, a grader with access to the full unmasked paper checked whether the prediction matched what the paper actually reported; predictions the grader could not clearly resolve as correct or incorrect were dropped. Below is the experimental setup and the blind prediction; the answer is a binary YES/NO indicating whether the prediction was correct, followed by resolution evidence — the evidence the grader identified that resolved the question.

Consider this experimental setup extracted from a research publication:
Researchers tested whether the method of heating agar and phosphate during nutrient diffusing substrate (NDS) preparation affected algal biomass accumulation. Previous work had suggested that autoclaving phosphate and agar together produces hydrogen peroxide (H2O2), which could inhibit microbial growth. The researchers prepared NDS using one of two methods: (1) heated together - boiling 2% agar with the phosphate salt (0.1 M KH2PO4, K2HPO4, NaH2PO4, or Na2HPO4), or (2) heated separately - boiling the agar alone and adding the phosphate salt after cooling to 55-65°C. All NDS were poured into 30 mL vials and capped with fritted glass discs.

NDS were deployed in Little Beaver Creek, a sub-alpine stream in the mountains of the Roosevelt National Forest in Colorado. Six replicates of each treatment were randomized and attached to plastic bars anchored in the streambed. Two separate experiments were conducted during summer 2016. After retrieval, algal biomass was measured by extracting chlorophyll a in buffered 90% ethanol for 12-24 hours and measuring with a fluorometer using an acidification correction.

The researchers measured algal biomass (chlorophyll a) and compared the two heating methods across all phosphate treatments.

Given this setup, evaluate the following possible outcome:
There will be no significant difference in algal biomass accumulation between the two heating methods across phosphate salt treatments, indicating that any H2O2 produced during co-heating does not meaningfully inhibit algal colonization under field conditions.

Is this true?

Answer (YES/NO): YES